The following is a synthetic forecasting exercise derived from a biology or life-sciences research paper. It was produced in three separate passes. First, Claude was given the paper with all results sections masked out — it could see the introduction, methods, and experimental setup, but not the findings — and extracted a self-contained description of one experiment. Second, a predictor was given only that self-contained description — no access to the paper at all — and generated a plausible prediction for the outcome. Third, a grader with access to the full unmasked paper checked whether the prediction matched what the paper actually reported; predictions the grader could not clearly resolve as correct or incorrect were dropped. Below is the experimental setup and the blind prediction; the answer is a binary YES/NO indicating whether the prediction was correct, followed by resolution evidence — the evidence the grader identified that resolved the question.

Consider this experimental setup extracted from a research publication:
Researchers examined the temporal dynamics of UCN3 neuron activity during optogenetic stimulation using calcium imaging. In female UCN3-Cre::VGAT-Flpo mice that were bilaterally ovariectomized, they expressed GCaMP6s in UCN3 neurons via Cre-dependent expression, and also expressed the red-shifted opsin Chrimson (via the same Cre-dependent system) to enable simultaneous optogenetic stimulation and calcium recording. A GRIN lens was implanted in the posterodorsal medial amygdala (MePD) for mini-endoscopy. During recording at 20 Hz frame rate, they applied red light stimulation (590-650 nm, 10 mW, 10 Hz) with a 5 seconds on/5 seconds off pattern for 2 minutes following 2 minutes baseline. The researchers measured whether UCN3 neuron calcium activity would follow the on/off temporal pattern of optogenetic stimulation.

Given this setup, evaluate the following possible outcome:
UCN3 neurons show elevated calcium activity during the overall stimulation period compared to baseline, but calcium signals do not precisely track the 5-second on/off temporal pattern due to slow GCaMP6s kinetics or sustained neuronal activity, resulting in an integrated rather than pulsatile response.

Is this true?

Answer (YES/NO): NO